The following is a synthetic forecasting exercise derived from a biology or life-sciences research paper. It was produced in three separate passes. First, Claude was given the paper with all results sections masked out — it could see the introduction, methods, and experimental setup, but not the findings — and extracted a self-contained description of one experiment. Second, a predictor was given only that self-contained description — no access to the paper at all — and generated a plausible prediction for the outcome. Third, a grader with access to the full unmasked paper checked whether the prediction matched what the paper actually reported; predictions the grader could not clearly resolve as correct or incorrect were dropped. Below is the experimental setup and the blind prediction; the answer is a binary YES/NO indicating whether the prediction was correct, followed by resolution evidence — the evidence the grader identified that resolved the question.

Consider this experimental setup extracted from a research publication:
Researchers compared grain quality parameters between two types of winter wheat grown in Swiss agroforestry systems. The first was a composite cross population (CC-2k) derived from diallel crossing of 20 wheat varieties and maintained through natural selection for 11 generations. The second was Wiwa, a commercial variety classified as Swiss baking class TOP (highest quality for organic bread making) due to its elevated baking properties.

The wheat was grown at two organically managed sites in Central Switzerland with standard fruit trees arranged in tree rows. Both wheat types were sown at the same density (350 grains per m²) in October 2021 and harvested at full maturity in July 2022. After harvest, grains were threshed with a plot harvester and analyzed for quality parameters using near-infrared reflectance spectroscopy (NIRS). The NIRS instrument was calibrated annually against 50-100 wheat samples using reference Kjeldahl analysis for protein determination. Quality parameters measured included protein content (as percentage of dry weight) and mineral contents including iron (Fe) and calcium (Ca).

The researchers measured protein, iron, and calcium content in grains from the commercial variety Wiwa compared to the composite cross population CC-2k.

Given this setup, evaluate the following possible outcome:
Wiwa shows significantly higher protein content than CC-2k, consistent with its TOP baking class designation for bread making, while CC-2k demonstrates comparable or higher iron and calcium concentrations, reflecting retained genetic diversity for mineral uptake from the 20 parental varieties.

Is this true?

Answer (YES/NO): NO